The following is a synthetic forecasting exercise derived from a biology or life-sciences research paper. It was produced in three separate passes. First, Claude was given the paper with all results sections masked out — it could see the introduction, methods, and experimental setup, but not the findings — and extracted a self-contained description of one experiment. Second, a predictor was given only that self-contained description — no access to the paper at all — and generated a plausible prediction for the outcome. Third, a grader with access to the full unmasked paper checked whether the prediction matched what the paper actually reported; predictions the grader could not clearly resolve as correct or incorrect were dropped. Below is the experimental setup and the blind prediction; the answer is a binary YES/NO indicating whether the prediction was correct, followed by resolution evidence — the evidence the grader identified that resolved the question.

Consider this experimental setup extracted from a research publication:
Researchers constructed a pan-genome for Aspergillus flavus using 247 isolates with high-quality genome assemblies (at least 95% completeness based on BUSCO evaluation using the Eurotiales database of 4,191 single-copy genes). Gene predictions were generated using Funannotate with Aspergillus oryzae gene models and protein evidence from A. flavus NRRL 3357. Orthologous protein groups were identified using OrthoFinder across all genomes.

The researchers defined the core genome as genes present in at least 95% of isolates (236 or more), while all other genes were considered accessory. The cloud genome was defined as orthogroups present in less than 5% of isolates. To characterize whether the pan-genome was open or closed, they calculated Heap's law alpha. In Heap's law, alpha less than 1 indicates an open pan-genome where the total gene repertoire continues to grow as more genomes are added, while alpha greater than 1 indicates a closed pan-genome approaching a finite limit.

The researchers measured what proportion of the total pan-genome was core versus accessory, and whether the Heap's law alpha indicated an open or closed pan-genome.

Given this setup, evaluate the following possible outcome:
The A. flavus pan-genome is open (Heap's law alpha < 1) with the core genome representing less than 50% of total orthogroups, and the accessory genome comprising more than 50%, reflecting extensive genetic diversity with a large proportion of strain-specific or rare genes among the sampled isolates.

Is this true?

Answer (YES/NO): NO